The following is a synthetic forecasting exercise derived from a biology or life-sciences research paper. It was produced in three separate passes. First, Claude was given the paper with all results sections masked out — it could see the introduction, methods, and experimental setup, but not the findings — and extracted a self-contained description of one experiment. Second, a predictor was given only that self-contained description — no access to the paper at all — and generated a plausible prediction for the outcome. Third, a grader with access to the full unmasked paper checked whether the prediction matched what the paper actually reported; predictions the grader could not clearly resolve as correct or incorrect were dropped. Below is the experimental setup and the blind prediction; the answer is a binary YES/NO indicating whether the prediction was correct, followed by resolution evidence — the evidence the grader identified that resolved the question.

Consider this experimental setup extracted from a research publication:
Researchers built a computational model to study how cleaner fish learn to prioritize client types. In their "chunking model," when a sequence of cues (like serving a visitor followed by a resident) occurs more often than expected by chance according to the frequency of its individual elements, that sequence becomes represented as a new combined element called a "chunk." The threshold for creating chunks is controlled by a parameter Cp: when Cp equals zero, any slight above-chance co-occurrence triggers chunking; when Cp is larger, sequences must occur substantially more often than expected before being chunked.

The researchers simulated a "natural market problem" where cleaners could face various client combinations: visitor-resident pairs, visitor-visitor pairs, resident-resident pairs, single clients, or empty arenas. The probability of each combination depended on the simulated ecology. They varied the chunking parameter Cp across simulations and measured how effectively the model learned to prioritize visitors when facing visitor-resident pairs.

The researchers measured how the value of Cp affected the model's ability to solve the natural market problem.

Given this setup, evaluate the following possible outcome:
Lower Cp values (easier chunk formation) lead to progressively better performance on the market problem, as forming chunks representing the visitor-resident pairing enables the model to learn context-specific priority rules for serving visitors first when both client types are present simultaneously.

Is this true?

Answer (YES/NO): NO